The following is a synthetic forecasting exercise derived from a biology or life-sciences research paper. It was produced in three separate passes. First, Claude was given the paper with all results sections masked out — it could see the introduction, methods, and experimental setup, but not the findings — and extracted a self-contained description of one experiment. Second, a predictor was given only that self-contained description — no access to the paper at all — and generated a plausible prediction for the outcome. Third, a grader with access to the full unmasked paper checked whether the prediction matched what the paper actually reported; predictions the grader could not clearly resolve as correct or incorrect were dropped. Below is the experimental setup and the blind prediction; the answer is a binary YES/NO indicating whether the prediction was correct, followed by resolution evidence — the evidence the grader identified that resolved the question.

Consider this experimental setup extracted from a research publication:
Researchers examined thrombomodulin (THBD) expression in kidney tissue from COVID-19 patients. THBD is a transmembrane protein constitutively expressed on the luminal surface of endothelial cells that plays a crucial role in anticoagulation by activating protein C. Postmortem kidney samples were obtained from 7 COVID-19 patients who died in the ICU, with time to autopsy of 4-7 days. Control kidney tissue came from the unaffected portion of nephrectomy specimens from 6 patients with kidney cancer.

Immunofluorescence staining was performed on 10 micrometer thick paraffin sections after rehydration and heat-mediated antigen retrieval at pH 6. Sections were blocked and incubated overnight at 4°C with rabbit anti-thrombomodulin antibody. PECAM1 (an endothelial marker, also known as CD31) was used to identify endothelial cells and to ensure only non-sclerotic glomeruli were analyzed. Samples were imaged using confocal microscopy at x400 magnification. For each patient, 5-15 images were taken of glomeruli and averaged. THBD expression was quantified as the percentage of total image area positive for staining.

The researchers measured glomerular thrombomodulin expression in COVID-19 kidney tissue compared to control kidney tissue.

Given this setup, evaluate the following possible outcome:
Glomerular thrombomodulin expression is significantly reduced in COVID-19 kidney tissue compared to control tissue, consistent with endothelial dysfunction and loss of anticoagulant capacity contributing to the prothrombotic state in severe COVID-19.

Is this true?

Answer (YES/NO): YES